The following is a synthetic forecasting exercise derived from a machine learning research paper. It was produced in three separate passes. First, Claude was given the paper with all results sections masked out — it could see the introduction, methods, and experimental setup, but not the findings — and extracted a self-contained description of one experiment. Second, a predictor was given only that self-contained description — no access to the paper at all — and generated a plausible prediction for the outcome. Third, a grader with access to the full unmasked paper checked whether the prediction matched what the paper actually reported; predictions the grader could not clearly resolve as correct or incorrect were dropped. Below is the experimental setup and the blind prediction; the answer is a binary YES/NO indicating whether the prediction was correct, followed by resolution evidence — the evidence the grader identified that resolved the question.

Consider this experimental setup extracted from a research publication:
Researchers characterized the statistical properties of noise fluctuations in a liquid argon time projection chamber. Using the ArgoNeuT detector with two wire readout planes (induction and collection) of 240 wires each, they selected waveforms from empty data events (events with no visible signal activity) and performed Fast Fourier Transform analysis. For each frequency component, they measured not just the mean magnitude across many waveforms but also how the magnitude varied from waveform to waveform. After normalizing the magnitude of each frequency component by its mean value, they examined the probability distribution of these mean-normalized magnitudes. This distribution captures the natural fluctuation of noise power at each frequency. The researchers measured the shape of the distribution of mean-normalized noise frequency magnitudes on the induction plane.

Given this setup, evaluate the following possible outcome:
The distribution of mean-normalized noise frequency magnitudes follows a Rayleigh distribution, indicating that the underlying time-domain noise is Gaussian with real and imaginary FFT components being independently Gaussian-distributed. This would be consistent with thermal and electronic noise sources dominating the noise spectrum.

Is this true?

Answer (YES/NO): NO